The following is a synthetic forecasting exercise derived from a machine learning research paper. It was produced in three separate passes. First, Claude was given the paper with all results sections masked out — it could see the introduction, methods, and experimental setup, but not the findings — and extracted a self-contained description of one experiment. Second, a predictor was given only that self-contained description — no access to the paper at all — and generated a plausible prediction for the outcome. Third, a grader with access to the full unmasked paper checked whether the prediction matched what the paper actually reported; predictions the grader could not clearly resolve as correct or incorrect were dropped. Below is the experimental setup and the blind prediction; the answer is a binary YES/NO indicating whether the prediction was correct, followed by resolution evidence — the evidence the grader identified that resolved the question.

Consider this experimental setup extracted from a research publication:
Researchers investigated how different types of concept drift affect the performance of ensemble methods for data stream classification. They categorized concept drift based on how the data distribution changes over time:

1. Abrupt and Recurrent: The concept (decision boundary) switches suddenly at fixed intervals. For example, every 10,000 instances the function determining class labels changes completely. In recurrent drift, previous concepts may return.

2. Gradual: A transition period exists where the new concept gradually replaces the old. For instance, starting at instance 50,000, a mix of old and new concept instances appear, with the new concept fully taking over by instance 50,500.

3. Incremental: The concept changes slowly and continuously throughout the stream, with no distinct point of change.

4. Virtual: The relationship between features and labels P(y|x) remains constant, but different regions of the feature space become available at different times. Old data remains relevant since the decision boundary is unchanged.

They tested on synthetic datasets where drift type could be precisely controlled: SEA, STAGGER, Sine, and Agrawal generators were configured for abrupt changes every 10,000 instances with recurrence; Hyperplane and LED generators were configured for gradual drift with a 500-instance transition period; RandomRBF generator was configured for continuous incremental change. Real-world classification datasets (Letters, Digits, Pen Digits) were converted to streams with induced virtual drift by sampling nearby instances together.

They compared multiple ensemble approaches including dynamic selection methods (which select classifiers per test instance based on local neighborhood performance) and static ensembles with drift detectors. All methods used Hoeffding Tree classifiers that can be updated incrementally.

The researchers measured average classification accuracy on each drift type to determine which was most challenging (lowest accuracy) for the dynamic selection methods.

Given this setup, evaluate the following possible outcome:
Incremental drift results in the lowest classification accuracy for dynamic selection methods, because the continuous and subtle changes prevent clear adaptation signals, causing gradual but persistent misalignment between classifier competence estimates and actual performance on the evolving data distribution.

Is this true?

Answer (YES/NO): YES